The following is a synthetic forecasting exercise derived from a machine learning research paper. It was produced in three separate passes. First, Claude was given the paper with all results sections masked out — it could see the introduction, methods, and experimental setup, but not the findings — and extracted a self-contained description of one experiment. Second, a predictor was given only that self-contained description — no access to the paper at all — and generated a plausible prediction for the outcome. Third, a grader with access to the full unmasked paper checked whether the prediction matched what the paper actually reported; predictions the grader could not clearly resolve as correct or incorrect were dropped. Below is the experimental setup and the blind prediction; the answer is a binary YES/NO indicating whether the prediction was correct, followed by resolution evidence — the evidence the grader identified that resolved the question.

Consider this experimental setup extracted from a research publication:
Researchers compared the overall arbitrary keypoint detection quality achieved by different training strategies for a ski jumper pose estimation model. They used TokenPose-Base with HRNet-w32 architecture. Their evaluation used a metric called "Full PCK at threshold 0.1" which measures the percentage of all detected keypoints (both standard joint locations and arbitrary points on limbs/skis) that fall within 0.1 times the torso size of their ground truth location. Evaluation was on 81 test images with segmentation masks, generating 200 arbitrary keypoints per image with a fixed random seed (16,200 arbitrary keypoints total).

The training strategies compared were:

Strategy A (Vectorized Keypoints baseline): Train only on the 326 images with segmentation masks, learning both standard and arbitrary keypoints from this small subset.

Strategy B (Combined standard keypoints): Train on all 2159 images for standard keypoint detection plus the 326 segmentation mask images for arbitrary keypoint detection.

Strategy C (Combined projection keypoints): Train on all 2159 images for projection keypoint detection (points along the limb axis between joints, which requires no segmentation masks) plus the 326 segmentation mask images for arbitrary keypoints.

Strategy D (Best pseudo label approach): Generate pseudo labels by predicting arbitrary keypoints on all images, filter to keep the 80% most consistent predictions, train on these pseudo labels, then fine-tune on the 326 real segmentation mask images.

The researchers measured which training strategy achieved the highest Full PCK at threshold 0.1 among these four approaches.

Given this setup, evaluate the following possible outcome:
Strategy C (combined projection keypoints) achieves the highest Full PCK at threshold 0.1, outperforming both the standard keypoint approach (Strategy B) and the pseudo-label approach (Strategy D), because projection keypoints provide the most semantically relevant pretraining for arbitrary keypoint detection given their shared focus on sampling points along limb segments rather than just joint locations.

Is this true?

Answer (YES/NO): YES